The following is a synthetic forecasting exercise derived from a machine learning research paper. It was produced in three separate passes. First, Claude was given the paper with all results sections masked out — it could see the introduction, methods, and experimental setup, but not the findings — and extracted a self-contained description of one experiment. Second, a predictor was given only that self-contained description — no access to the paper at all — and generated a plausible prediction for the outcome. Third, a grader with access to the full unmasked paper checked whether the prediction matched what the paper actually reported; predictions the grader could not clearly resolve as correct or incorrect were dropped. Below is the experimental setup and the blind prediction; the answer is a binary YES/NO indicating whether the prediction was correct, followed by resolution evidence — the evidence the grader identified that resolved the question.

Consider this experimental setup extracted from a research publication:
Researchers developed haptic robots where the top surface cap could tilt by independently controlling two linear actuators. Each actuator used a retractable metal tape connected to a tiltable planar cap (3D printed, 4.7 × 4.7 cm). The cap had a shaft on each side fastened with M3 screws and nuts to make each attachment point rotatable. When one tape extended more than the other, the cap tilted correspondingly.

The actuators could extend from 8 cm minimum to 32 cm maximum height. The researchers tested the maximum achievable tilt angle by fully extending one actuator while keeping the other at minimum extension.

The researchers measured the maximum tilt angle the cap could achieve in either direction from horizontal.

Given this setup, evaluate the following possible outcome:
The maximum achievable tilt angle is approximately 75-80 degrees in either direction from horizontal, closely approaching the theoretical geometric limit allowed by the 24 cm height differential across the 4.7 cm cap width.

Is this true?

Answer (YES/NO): NO